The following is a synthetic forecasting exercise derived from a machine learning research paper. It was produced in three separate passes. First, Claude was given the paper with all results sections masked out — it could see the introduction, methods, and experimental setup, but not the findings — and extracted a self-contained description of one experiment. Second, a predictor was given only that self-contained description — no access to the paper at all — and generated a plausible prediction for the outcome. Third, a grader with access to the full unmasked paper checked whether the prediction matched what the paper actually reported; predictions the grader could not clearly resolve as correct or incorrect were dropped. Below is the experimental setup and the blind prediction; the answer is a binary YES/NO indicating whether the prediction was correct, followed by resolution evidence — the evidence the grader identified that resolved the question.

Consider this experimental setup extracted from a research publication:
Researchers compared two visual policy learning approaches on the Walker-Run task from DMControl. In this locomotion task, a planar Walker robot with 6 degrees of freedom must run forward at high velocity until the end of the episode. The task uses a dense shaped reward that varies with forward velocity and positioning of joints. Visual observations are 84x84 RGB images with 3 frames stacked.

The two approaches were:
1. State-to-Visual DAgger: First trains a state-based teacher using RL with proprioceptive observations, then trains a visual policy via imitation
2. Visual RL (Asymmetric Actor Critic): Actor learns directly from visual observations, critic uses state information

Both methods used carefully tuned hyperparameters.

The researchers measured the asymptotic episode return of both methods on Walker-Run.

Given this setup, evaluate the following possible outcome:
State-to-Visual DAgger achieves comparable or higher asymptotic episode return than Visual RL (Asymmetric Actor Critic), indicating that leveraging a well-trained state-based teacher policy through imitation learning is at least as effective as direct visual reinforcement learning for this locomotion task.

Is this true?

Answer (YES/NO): NO